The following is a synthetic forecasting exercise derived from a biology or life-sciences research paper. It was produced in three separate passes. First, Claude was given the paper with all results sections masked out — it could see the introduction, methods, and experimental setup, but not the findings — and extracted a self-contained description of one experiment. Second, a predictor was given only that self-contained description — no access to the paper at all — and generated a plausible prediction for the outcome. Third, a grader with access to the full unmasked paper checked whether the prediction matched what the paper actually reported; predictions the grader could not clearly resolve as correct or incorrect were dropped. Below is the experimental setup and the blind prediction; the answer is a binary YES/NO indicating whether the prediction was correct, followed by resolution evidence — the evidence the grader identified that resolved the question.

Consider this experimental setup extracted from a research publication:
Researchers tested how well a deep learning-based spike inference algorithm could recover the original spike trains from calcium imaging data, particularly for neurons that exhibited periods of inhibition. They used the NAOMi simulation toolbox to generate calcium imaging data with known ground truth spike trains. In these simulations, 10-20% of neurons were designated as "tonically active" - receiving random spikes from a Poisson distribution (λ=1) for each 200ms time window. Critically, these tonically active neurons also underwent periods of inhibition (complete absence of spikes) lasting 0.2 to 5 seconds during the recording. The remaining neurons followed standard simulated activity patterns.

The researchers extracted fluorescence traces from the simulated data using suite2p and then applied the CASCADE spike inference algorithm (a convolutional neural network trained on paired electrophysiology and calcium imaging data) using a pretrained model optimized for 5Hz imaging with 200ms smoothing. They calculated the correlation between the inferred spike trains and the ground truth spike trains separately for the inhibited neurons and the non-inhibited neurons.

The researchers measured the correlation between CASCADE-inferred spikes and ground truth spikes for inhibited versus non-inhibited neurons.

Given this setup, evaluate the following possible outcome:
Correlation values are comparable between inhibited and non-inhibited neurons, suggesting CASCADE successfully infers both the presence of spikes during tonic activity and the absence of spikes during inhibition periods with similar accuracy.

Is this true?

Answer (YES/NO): NO